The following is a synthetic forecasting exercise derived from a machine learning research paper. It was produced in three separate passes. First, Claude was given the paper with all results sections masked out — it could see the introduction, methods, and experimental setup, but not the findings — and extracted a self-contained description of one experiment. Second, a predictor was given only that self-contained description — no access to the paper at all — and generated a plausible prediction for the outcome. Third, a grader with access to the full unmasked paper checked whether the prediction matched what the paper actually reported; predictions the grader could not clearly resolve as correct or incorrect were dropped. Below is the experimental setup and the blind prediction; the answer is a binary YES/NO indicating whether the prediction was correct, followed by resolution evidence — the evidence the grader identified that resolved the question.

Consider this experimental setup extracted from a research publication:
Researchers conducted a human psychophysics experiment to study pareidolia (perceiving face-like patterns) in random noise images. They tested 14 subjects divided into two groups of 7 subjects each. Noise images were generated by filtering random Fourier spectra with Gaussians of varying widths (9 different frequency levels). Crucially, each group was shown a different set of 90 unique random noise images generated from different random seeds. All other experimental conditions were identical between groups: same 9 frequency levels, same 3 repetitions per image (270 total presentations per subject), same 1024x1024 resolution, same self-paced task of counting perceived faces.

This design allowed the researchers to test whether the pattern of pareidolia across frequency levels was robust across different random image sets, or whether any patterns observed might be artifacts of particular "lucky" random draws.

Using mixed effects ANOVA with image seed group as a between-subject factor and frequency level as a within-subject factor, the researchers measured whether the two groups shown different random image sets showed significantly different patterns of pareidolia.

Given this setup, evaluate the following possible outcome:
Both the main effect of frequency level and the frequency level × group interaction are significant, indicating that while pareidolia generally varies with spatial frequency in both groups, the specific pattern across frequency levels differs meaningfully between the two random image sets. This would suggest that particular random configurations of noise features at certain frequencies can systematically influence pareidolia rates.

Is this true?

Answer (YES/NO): NO